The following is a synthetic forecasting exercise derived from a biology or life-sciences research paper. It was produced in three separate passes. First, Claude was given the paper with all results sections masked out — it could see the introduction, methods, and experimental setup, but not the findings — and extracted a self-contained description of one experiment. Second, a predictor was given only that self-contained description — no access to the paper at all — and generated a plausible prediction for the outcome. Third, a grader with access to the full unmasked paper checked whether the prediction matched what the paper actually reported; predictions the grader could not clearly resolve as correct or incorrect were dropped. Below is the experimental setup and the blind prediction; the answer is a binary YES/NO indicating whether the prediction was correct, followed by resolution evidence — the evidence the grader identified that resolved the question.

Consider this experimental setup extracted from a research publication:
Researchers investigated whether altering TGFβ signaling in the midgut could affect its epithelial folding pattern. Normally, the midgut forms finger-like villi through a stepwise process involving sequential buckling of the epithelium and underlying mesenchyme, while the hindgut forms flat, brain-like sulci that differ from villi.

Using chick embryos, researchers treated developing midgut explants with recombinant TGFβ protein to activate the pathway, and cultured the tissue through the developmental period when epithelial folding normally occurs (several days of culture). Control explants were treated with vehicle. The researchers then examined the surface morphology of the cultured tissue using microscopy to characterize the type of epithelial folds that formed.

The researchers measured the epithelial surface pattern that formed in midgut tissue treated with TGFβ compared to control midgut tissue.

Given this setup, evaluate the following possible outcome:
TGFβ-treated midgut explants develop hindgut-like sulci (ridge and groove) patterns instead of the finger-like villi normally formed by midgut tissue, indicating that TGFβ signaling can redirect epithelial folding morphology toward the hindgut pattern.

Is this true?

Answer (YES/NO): YES